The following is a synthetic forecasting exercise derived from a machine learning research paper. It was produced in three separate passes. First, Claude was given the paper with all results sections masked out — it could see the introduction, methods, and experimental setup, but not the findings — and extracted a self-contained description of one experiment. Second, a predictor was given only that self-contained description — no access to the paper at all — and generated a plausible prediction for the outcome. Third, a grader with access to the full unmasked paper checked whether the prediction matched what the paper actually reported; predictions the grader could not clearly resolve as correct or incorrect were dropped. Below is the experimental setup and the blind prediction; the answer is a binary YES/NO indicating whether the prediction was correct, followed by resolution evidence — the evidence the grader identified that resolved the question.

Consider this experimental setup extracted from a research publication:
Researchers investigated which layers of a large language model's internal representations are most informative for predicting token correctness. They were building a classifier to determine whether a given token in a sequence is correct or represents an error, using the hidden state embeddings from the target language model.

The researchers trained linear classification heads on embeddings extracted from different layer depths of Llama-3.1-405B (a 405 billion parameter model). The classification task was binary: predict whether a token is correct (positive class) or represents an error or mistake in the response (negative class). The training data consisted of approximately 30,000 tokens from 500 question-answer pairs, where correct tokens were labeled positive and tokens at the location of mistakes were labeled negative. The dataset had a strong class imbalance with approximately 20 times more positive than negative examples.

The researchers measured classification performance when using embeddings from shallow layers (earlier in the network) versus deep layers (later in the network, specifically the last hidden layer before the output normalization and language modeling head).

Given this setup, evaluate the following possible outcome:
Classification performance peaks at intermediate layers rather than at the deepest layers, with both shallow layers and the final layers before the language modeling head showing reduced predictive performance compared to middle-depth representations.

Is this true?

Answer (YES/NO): NO